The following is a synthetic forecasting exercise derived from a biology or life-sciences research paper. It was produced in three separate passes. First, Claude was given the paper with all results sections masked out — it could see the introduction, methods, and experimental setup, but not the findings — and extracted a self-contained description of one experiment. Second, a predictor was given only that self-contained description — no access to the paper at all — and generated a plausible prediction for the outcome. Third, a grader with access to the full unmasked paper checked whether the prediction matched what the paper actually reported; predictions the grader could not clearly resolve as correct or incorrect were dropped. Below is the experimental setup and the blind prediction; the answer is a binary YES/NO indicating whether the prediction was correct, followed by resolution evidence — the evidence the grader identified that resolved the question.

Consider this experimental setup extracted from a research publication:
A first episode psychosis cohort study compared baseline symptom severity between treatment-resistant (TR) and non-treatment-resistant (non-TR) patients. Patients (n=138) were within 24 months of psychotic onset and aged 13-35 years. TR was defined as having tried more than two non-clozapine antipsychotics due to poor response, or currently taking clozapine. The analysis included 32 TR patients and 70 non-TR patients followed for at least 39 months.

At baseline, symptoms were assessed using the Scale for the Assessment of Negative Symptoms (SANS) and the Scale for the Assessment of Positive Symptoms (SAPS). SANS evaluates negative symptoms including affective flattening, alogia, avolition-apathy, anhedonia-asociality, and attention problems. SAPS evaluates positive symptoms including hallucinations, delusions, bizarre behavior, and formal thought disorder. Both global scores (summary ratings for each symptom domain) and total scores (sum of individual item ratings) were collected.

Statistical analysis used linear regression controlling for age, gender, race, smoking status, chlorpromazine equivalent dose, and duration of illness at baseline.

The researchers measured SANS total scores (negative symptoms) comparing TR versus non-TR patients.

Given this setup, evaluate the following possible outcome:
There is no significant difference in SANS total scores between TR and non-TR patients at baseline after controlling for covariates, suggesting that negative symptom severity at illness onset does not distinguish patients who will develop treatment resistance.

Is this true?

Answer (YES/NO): NO